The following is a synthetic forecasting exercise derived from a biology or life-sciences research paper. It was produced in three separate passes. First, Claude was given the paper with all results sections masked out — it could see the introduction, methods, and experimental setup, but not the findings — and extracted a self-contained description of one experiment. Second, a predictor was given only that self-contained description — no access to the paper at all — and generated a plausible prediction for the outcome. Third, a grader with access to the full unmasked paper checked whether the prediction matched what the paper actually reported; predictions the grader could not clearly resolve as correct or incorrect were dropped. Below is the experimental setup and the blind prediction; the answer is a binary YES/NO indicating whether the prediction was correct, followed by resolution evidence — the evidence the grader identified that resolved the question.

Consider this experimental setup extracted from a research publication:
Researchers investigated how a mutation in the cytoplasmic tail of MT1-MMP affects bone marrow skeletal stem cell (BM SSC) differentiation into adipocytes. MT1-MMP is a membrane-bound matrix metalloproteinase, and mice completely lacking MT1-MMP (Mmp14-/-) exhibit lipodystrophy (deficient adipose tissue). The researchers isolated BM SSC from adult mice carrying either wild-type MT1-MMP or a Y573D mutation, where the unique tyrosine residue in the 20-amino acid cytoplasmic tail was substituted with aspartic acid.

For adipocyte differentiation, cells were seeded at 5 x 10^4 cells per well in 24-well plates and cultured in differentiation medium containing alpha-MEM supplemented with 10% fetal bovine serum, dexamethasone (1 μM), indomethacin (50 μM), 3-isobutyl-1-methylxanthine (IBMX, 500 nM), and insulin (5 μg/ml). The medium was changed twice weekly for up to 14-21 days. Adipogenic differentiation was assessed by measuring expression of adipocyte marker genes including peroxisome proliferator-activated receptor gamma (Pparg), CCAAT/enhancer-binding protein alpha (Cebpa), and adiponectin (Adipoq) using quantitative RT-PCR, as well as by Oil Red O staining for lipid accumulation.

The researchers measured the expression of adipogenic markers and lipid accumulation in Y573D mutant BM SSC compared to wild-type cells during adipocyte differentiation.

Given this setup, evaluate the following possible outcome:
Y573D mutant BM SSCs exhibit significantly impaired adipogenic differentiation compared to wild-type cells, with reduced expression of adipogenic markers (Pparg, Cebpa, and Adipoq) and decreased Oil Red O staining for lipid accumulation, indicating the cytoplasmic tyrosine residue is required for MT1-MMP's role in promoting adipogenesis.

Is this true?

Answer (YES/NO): YES